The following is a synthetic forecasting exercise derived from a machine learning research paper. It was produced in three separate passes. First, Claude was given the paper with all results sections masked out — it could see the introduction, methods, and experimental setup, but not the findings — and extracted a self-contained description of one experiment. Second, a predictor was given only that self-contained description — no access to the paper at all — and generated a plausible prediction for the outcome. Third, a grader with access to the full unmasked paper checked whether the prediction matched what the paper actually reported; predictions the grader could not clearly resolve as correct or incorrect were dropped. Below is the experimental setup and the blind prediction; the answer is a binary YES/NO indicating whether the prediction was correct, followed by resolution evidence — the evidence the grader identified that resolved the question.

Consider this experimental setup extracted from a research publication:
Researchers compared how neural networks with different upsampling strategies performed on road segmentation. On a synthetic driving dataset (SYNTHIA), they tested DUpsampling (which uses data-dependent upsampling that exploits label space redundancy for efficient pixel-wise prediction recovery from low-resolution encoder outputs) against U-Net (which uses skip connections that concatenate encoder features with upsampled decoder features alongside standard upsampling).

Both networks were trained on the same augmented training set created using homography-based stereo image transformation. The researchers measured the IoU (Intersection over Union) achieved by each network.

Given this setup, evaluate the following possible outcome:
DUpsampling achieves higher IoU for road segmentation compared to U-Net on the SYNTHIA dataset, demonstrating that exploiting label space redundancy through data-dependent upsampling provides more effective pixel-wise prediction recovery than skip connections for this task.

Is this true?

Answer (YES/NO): YES